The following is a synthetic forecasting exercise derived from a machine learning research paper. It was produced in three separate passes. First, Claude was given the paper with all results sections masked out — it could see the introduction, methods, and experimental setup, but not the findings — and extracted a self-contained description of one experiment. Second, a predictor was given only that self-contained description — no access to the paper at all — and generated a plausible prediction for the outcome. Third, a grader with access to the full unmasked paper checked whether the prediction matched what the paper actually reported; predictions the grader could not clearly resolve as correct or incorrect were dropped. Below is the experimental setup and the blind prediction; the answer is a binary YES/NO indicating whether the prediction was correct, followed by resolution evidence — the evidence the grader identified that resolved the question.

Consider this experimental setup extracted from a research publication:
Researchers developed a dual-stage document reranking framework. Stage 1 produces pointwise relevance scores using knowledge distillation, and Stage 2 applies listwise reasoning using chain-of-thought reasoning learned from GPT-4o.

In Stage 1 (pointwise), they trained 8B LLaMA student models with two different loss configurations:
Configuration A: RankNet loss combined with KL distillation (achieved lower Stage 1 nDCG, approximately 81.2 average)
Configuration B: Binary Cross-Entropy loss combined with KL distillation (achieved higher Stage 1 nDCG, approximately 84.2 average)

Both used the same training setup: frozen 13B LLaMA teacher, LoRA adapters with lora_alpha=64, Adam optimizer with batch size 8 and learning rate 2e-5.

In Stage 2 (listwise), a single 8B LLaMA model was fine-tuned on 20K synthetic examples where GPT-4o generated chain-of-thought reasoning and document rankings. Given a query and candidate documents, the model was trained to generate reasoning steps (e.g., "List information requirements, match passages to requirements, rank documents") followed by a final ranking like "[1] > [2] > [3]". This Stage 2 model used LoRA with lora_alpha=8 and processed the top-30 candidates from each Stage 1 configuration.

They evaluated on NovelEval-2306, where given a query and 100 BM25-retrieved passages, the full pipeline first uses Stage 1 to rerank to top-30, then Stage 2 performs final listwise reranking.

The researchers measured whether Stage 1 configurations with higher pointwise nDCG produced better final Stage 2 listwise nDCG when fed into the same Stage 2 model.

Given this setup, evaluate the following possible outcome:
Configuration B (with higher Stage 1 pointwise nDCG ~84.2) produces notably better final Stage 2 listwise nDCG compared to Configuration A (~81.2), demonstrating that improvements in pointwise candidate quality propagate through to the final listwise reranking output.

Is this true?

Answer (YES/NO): NO